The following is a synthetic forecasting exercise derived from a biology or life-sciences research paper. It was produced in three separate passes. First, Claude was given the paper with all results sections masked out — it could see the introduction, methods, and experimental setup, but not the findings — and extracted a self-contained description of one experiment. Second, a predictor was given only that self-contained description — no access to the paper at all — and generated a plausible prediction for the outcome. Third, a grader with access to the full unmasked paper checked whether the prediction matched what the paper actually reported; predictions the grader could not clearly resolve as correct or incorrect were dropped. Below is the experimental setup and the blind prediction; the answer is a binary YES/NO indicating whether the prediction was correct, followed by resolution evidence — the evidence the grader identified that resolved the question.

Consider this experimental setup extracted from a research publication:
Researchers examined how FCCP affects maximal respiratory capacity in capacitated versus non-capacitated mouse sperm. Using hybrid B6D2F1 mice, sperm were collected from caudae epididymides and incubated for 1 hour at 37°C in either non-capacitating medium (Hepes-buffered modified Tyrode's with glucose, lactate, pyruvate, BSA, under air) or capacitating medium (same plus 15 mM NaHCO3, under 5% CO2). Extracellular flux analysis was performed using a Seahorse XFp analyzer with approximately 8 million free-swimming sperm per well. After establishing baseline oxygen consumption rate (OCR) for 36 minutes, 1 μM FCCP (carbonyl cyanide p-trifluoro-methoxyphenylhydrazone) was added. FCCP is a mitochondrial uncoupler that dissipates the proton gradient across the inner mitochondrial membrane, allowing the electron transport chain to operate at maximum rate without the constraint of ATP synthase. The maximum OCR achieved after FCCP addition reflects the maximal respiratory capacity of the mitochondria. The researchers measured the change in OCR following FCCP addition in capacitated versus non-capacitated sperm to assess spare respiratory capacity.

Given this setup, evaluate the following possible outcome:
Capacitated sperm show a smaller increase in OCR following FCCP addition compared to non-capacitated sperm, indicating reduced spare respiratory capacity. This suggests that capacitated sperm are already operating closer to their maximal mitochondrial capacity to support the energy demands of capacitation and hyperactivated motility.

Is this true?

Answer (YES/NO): NO